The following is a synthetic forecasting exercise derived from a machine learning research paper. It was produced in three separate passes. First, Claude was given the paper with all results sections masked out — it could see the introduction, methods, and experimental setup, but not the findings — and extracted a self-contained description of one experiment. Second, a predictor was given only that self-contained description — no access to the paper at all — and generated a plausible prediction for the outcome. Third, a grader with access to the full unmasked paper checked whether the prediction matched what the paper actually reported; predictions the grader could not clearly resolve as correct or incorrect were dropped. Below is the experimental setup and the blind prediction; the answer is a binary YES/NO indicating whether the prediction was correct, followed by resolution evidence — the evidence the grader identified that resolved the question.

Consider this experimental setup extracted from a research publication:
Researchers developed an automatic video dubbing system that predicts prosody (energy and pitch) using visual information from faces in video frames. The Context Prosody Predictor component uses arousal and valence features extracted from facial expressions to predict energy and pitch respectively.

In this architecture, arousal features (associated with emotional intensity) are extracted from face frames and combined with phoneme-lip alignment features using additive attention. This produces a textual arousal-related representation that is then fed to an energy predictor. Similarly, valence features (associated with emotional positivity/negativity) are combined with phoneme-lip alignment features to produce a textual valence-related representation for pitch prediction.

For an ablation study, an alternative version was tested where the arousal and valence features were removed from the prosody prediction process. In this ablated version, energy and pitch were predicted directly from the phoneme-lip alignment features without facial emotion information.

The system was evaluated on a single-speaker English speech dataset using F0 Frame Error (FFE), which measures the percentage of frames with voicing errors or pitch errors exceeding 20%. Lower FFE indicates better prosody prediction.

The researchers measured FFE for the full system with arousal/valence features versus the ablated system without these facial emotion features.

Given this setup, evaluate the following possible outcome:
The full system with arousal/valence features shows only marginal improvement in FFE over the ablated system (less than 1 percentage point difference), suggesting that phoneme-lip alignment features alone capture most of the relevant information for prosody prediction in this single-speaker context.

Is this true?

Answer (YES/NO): NO